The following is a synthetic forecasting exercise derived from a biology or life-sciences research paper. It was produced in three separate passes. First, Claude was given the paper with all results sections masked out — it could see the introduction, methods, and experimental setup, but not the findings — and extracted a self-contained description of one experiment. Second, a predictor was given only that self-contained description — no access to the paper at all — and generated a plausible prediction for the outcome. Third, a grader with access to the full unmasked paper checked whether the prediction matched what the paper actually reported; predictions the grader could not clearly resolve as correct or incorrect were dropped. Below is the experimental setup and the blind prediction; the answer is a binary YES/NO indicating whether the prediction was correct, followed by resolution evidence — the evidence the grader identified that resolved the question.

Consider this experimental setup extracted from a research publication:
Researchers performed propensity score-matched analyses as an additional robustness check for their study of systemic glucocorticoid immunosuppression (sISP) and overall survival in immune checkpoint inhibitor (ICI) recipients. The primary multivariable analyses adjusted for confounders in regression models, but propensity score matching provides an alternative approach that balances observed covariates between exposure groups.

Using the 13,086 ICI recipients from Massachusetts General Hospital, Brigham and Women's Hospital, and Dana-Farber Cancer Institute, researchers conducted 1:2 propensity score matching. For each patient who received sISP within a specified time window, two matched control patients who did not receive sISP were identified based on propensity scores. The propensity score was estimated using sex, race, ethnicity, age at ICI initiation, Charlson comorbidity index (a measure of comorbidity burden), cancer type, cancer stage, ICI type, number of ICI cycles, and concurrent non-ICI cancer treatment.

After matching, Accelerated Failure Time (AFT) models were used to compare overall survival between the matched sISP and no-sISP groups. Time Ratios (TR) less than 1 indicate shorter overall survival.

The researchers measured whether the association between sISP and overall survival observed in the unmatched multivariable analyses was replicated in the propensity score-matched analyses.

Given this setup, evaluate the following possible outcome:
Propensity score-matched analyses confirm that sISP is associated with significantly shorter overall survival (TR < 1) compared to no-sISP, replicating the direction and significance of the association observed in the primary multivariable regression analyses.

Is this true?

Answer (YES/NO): YES